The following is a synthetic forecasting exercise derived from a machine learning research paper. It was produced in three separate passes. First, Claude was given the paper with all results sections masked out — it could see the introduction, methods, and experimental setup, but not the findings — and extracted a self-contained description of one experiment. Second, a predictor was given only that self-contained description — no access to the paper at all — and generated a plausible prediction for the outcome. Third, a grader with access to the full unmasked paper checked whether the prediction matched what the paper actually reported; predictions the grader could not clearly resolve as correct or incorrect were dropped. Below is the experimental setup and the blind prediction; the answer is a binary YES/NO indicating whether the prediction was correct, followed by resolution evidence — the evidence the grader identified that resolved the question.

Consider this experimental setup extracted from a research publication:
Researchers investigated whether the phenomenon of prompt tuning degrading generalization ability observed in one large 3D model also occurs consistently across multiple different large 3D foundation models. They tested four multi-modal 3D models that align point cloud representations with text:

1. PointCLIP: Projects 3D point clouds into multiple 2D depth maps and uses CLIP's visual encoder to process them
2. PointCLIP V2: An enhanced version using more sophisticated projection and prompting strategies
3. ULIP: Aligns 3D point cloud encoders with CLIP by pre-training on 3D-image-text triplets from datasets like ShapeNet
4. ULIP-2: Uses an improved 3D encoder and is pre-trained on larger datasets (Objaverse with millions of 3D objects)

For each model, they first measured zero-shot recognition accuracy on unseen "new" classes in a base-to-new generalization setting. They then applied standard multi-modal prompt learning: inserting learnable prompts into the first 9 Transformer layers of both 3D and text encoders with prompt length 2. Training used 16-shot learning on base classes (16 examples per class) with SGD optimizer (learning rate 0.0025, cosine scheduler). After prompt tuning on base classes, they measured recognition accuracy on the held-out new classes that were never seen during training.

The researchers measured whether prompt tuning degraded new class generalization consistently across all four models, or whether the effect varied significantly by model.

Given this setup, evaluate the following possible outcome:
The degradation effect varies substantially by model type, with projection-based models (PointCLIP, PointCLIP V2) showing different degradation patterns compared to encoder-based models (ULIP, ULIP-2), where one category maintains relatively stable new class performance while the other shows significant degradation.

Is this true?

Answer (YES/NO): NO